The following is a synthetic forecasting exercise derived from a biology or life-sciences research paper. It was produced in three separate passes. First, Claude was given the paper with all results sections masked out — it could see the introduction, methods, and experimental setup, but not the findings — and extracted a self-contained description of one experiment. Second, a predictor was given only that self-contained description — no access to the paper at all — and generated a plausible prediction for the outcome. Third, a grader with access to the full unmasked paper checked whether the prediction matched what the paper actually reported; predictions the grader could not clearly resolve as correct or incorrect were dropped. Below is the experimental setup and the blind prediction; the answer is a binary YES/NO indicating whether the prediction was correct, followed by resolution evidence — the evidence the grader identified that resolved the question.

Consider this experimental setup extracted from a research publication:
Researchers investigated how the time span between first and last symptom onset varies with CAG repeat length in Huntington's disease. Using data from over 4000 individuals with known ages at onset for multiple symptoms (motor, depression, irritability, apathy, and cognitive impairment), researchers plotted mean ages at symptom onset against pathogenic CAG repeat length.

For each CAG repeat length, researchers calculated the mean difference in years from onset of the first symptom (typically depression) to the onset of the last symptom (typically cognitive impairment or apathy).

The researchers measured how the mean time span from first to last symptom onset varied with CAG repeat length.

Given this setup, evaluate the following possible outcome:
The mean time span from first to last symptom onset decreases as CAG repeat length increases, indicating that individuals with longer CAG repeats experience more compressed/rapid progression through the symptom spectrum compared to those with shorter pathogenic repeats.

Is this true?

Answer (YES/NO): YES